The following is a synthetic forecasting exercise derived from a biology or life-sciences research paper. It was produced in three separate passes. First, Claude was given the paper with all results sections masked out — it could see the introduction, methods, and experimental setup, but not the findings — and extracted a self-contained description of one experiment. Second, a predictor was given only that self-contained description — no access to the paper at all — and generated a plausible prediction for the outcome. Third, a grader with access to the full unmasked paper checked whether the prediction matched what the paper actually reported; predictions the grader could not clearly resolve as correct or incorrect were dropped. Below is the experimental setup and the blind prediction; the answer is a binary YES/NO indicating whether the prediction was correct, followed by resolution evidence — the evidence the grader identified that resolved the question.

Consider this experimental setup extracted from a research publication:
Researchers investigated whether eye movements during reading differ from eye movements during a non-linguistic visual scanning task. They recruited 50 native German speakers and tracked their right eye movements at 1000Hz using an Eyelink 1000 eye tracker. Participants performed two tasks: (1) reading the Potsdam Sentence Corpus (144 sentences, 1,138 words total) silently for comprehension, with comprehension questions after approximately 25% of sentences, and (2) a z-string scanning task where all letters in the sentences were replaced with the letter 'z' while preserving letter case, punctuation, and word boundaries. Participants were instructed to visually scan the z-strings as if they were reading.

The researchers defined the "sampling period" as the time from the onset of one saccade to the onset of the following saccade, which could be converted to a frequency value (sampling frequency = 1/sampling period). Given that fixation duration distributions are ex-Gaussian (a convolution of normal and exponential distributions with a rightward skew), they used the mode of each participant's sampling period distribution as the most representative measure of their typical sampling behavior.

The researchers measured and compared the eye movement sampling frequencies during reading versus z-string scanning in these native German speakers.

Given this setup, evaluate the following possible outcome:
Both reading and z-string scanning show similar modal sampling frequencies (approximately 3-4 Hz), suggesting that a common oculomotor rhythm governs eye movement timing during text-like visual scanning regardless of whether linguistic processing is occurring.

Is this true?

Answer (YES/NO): NO